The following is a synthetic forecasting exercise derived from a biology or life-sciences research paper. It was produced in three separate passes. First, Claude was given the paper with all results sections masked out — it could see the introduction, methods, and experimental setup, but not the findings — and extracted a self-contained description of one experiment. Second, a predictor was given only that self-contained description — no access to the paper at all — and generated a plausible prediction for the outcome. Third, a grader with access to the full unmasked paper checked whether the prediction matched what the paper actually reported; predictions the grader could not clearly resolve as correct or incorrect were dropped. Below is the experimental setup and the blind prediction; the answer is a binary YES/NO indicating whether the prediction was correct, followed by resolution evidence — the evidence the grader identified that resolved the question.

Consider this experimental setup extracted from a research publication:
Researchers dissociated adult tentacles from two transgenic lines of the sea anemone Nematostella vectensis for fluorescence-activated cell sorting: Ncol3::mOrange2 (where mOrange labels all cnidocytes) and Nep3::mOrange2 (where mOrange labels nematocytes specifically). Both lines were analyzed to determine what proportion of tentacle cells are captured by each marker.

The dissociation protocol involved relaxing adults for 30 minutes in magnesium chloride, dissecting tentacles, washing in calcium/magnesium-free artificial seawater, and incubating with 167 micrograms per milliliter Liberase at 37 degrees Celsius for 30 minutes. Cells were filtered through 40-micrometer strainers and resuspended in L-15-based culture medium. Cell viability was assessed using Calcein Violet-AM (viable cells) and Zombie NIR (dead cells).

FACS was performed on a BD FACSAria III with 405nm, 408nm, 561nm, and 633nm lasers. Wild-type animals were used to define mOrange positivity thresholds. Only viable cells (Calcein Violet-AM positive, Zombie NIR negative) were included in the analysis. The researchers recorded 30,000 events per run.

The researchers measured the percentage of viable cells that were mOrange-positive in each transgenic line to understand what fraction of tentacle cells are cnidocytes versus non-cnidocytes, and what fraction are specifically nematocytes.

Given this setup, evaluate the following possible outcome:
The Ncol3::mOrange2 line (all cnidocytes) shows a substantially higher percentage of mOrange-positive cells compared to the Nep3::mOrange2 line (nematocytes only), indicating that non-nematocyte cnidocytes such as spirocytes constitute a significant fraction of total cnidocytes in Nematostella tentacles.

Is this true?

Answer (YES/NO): YES